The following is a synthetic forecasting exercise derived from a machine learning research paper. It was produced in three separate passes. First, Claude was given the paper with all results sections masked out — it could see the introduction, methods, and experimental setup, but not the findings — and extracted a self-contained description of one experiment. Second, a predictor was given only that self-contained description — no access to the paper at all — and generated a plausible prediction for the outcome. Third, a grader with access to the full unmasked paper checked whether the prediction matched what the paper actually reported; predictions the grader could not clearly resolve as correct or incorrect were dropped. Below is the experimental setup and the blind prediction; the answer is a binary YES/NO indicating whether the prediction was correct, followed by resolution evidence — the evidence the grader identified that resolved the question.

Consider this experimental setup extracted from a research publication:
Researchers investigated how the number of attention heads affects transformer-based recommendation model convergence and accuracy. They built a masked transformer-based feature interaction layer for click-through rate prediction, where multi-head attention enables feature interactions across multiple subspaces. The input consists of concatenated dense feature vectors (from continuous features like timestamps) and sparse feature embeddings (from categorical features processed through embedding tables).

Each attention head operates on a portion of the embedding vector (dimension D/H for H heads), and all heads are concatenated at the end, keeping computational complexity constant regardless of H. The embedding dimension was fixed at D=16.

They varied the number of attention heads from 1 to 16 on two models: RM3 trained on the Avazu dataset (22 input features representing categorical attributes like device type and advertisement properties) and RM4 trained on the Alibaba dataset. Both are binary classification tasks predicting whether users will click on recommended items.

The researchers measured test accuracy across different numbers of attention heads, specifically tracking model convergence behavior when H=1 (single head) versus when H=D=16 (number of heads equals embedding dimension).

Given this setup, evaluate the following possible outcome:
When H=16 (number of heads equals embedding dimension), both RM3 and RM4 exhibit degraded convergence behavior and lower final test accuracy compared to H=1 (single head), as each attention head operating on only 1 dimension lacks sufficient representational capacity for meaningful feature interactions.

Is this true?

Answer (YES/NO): NO